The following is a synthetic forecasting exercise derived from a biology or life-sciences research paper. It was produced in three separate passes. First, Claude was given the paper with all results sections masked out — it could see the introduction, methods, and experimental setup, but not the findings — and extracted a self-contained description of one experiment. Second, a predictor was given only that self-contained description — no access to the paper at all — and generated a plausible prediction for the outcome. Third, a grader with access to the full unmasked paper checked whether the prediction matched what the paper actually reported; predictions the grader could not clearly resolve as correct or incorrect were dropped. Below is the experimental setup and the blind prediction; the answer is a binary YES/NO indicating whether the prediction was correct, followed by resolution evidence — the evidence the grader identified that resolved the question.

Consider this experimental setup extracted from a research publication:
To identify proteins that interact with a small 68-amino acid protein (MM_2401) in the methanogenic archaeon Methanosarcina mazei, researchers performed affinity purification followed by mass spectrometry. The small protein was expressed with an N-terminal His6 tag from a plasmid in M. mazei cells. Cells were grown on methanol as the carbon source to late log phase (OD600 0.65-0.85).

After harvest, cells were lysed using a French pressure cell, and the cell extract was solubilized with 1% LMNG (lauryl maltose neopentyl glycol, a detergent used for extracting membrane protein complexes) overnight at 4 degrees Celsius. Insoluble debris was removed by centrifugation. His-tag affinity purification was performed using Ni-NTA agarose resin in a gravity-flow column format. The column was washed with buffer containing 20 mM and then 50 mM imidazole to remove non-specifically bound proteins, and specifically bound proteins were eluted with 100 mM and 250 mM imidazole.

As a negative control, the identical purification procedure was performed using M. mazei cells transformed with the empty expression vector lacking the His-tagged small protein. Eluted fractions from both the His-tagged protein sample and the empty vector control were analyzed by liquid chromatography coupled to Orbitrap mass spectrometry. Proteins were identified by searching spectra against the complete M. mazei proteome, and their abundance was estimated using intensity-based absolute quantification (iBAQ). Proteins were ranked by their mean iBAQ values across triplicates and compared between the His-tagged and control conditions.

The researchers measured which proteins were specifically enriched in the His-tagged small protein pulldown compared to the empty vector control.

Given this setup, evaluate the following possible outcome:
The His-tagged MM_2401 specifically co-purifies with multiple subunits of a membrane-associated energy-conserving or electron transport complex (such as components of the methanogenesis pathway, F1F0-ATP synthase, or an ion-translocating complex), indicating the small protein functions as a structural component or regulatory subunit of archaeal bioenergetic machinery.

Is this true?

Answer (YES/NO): YES